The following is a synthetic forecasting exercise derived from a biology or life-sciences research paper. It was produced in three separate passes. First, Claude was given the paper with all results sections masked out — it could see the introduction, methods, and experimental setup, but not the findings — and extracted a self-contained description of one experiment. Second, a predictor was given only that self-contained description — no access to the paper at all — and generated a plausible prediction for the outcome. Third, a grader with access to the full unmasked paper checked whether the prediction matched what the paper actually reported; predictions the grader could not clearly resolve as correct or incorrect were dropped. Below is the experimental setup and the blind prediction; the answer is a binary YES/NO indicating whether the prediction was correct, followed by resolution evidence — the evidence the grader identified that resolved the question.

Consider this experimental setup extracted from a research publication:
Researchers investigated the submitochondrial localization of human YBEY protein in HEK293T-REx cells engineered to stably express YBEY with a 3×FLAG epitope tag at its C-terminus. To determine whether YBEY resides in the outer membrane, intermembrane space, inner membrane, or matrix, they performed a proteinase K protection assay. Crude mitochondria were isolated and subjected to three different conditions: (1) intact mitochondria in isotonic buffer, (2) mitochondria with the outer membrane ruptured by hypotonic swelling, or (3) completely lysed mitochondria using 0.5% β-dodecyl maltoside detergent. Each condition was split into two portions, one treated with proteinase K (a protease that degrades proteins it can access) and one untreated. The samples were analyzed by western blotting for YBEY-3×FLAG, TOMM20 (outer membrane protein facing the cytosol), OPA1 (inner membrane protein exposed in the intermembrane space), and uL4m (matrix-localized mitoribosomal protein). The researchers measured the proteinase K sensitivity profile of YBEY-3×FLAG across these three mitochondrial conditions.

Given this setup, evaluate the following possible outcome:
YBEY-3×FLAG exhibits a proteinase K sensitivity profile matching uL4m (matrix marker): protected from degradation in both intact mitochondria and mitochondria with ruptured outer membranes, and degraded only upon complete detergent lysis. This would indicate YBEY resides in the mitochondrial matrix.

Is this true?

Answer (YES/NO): YES